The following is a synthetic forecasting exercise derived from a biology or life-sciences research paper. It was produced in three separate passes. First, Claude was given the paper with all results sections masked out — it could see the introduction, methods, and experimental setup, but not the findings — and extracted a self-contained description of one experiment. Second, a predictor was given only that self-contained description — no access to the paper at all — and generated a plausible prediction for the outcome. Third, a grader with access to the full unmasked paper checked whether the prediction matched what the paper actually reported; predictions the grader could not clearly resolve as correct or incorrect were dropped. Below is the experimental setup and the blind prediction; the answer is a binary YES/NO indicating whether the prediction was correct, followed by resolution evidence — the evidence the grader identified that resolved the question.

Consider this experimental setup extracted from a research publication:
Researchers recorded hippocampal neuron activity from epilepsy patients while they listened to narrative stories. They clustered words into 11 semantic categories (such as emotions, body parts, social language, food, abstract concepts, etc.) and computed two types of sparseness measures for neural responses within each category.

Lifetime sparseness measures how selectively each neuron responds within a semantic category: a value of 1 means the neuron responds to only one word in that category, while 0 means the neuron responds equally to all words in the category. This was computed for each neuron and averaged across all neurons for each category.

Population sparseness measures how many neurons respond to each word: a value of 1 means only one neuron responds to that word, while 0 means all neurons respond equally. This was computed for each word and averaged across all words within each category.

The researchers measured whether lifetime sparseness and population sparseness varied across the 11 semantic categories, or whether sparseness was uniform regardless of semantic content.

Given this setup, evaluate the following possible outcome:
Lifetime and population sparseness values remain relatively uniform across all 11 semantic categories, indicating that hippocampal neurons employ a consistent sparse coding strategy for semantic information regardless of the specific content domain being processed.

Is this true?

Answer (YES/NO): NO